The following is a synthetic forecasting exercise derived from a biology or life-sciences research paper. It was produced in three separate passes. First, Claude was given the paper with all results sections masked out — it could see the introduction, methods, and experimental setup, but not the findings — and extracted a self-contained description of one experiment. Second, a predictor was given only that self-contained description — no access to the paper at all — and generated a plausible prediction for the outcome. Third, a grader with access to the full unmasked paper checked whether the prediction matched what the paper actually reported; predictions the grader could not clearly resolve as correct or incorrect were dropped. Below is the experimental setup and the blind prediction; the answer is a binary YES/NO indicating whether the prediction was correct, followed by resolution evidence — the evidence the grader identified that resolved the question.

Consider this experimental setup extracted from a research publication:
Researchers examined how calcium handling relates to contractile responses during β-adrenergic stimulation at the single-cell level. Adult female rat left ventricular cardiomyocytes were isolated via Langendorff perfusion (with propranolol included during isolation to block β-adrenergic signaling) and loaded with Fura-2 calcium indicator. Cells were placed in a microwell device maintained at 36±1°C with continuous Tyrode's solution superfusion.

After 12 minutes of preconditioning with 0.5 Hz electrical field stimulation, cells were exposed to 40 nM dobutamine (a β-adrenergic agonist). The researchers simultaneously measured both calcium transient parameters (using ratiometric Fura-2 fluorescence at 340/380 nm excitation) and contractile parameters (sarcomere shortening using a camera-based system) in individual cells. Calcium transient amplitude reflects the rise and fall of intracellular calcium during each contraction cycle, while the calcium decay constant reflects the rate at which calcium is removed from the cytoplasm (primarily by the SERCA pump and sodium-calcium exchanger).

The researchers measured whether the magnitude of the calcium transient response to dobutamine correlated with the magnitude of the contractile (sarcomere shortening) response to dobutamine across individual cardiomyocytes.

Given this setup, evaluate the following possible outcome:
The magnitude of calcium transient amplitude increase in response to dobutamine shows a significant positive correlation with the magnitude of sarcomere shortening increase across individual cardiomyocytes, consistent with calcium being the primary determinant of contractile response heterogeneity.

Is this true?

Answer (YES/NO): NO